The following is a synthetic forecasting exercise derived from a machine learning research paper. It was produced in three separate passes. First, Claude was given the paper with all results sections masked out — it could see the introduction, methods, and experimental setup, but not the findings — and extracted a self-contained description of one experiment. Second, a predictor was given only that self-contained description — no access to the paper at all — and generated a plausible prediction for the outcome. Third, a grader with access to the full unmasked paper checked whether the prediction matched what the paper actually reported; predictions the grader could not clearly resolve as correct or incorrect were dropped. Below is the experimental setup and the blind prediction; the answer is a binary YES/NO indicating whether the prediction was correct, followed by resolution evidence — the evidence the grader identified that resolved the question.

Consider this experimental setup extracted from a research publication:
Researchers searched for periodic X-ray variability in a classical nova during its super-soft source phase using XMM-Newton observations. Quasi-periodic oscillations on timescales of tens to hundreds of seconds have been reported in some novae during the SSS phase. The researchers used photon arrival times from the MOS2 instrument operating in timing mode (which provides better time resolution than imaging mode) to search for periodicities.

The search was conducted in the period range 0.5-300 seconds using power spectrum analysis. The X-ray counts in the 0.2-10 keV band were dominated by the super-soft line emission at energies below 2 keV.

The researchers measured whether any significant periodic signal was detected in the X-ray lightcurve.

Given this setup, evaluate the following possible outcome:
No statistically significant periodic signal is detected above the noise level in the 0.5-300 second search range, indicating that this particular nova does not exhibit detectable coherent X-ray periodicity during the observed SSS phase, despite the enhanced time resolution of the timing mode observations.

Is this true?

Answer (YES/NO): YES